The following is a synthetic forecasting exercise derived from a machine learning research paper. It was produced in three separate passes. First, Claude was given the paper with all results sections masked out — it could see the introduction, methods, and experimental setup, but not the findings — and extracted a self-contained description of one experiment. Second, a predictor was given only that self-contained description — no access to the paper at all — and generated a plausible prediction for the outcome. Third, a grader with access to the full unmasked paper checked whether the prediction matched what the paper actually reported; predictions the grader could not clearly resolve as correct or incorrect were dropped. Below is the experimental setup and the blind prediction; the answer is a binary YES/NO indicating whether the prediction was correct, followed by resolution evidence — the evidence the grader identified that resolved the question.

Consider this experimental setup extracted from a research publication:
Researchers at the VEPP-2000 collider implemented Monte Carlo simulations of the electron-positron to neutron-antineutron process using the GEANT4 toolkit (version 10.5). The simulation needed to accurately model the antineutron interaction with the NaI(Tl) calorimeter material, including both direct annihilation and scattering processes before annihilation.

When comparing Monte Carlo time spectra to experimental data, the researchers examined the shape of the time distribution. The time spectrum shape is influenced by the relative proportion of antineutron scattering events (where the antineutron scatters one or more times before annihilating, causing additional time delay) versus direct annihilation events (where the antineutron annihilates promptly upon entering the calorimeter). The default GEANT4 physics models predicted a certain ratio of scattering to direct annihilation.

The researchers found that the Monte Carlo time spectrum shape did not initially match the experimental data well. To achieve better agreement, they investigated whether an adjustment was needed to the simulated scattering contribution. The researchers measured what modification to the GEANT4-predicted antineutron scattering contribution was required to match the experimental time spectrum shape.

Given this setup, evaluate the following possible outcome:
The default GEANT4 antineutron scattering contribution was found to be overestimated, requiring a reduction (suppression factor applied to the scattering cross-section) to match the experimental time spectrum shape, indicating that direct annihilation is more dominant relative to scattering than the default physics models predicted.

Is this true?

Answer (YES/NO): YES